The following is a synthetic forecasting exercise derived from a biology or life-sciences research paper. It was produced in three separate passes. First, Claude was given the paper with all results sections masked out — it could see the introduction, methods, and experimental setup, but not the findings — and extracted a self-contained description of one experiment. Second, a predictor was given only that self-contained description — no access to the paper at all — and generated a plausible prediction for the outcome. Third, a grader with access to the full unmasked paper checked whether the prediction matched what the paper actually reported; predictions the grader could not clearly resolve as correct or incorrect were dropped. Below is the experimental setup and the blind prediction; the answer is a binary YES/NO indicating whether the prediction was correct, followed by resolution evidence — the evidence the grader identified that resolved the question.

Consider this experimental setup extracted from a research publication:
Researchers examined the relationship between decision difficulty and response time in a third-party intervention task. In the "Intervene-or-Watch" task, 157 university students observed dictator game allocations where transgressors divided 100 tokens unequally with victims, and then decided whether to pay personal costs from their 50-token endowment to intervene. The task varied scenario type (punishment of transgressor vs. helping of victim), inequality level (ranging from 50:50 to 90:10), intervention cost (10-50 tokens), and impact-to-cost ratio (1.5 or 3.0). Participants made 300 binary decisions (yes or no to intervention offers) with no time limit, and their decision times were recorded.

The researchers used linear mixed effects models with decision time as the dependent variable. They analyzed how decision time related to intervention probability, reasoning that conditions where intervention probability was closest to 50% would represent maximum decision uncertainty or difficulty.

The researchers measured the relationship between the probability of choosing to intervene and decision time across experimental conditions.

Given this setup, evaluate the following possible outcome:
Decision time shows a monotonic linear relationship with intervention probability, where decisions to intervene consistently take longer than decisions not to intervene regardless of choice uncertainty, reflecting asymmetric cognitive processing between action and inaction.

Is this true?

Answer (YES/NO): NO